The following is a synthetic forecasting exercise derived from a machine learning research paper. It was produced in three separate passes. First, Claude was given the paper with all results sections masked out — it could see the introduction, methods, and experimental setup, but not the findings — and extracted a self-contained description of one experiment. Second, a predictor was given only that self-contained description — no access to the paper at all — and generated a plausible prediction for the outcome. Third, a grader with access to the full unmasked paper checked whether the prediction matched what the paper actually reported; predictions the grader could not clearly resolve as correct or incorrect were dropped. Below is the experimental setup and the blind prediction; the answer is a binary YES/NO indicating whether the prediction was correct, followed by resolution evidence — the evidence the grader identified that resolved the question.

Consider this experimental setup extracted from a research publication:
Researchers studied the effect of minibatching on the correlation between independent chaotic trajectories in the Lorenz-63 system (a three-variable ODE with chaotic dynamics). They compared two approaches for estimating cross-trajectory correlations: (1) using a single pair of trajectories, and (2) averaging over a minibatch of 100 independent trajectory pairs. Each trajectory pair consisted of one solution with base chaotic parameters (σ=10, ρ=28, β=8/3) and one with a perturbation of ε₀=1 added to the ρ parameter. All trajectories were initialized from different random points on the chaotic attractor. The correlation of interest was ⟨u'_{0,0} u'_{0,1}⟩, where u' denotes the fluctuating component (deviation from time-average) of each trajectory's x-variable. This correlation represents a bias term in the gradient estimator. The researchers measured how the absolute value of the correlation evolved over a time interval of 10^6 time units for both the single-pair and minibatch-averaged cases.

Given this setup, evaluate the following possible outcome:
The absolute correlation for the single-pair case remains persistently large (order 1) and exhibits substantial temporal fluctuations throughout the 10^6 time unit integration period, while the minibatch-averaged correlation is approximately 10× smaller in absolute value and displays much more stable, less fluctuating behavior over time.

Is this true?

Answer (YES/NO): NO